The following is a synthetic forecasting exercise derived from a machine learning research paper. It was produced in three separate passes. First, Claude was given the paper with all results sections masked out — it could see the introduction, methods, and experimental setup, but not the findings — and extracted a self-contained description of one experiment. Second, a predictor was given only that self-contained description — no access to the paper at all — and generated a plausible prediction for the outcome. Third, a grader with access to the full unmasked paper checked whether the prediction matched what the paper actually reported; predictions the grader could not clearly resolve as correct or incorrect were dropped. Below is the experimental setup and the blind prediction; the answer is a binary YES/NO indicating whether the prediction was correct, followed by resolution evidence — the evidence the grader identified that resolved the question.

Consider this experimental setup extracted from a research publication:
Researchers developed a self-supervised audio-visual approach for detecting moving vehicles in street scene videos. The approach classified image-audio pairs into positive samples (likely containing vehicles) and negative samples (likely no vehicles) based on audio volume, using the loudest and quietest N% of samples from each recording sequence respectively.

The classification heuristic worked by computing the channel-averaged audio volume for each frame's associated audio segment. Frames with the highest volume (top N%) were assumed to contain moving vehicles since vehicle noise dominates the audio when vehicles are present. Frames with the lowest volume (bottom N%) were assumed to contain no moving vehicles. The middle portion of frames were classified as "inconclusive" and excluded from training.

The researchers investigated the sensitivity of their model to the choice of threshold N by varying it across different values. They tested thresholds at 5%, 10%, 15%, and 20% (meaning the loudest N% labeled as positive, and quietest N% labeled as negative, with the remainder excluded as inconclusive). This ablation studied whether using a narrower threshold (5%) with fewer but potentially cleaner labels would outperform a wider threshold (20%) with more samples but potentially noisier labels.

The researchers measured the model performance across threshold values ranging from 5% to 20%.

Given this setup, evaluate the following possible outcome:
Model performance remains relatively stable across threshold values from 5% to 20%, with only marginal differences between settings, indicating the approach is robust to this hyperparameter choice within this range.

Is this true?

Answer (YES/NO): YES